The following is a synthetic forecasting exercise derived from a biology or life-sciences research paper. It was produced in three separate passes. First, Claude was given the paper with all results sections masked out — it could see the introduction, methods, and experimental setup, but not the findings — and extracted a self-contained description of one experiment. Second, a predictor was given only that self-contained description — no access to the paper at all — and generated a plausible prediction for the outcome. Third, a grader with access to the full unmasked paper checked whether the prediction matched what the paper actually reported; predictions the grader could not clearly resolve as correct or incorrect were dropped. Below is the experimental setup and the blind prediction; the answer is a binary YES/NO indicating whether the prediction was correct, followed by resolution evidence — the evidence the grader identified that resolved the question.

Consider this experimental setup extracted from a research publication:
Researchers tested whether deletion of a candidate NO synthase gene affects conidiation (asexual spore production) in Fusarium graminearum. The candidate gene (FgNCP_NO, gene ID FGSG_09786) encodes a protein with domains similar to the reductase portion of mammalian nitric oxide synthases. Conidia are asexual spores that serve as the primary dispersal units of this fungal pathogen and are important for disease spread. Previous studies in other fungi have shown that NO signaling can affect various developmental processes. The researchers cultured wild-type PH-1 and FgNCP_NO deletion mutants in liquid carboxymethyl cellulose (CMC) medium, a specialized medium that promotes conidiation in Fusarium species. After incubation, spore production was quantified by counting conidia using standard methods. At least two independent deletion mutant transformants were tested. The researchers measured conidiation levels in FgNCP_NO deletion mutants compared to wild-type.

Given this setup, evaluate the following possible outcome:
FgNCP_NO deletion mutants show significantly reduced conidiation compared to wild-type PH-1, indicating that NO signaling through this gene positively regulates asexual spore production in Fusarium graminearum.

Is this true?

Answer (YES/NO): YES